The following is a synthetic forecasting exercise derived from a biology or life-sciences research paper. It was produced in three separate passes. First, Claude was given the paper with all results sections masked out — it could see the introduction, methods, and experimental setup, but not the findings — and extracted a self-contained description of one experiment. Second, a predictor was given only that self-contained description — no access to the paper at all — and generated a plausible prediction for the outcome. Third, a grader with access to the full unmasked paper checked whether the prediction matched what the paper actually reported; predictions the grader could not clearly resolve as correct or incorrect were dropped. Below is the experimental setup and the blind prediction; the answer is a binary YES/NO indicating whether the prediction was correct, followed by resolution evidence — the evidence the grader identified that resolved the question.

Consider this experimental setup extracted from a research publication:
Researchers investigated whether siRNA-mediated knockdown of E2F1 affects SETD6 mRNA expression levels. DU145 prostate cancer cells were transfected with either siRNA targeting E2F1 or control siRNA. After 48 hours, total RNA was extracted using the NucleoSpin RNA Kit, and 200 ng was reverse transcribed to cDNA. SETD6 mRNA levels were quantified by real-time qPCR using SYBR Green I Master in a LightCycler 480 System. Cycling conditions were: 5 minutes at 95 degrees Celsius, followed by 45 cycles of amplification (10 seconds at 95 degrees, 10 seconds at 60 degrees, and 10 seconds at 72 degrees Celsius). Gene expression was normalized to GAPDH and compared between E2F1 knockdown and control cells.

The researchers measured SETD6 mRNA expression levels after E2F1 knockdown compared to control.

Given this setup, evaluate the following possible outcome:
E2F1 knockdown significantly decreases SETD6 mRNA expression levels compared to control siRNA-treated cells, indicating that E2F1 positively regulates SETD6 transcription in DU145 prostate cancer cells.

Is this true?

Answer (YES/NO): YES